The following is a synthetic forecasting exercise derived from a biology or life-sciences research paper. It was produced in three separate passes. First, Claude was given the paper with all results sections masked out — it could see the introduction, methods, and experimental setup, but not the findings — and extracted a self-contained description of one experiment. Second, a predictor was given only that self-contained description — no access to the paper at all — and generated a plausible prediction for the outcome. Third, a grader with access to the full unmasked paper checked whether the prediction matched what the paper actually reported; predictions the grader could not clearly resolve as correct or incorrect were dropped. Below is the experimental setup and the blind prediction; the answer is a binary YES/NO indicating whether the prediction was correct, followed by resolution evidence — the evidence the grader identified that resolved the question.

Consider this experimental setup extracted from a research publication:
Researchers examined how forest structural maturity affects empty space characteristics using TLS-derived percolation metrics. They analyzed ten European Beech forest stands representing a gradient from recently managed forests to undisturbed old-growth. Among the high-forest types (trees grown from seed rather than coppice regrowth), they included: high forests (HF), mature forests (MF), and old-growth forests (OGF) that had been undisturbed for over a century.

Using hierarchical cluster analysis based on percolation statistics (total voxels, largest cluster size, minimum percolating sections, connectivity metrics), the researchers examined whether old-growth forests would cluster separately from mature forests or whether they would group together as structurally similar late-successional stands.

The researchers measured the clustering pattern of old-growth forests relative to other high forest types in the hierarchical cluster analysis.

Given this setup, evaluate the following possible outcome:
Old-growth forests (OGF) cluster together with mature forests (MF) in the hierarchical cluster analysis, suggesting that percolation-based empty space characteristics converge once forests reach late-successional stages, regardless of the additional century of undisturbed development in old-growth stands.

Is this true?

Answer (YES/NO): NO